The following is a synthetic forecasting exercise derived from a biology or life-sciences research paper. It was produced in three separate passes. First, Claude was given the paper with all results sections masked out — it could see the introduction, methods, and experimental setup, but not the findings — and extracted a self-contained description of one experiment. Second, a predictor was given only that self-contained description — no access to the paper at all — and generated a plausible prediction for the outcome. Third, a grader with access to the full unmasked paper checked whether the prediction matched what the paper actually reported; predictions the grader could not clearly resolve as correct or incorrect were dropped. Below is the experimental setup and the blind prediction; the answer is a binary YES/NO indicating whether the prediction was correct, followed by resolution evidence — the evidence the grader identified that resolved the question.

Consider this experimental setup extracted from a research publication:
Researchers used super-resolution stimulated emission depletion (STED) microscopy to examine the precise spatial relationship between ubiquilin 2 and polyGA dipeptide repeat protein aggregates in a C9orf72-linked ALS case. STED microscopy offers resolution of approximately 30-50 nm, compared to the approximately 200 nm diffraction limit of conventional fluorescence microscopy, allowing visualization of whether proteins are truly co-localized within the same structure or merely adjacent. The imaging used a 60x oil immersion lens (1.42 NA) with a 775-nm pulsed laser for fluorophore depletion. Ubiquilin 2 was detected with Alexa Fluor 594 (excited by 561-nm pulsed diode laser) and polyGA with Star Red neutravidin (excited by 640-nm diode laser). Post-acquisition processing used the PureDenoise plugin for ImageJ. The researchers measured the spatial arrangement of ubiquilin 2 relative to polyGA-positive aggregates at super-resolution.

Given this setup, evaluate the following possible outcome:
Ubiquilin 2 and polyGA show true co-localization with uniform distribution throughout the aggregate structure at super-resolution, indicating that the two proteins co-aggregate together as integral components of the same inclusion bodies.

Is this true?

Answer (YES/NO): NO